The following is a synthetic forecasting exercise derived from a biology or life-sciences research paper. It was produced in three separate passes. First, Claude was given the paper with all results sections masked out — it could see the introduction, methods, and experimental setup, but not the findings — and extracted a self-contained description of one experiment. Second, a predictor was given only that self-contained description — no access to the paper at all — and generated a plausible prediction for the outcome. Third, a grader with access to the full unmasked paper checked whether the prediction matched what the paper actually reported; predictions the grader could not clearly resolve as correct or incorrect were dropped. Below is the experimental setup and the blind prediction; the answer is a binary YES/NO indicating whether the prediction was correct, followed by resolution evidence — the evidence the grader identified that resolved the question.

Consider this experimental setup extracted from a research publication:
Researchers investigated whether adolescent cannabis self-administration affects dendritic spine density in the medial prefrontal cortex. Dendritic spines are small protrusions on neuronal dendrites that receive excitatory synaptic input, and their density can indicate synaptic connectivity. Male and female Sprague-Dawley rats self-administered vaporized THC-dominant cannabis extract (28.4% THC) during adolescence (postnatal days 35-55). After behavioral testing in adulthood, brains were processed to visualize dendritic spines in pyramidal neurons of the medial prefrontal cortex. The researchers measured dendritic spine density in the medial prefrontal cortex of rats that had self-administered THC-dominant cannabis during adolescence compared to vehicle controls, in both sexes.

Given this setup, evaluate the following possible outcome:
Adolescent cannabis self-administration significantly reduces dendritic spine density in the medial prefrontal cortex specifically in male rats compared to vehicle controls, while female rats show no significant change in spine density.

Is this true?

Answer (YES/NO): NO